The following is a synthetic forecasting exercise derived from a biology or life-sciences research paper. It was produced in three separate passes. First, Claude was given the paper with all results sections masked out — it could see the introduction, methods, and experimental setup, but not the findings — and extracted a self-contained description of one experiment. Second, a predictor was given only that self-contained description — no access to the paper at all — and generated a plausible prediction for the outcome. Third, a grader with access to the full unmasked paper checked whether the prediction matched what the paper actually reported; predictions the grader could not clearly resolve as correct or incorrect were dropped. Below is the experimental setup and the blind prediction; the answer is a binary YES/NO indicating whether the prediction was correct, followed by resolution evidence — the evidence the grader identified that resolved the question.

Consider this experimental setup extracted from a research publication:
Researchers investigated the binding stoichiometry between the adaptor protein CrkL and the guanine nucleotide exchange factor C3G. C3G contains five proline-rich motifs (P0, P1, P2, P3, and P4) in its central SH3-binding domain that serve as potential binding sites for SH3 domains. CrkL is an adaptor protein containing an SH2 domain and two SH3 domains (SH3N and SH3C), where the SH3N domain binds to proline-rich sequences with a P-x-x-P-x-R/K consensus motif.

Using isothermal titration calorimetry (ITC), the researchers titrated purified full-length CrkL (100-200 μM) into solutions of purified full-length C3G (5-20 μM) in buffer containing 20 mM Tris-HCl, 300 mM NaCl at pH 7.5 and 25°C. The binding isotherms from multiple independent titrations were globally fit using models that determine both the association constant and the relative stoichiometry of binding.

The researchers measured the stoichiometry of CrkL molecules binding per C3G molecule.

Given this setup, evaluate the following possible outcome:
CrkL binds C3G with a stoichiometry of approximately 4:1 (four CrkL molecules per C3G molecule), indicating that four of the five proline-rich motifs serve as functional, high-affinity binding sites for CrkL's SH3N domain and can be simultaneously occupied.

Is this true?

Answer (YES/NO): NO